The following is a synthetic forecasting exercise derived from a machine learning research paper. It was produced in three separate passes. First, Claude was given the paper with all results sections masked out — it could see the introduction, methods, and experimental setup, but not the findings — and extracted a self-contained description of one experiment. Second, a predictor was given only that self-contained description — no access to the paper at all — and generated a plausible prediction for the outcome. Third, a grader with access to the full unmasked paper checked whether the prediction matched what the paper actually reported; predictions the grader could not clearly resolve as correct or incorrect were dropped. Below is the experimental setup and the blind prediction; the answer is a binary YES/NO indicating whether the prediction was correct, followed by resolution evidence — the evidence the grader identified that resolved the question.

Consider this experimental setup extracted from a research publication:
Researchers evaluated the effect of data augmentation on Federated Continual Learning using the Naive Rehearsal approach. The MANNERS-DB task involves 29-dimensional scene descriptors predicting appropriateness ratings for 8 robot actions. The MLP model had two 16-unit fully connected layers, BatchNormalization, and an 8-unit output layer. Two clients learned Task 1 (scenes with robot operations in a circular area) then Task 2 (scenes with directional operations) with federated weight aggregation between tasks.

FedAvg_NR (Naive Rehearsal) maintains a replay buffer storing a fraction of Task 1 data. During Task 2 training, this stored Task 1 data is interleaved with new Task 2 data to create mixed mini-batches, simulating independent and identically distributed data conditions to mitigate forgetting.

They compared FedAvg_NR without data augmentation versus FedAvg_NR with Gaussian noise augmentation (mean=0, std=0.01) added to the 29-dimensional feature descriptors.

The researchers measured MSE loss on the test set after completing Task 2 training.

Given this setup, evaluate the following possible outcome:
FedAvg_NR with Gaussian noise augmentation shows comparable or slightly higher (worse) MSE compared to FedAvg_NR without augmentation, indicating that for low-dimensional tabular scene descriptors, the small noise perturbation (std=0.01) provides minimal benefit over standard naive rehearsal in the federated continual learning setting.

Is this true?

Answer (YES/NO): NO